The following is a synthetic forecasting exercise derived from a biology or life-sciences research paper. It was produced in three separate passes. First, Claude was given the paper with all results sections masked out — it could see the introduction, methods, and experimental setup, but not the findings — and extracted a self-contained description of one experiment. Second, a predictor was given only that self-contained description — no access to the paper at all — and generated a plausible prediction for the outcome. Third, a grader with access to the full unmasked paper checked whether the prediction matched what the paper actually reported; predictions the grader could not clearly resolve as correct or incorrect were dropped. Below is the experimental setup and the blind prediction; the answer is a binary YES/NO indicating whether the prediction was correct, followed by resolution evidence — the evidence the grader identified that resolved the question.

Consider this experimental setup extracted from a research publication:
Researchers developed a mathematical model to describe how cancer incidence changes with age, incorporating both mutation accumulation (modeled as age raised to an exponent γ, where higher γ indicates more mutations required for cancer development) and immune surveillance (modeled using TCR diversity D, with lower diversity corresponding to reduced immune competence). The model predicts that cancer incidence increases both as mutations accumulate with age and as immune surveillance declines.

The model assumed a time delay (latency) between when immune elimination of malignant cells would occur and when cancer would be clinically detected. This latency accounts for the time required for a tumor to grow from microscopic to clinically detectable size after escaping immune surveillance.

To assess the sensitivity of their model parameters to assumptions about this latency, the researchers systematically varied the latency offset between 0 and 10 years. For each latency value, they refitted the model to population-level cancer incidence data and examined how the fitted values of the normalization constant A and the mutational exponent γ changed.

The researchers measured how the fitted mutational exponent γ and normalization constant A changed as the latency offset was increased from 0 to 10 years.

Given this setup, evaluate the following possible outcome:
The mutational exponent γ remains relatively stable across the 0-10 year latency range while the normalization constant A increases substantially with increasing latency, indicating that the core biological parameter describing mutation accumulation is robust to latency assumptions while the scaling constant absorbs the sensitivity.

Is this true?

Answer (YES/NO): NO